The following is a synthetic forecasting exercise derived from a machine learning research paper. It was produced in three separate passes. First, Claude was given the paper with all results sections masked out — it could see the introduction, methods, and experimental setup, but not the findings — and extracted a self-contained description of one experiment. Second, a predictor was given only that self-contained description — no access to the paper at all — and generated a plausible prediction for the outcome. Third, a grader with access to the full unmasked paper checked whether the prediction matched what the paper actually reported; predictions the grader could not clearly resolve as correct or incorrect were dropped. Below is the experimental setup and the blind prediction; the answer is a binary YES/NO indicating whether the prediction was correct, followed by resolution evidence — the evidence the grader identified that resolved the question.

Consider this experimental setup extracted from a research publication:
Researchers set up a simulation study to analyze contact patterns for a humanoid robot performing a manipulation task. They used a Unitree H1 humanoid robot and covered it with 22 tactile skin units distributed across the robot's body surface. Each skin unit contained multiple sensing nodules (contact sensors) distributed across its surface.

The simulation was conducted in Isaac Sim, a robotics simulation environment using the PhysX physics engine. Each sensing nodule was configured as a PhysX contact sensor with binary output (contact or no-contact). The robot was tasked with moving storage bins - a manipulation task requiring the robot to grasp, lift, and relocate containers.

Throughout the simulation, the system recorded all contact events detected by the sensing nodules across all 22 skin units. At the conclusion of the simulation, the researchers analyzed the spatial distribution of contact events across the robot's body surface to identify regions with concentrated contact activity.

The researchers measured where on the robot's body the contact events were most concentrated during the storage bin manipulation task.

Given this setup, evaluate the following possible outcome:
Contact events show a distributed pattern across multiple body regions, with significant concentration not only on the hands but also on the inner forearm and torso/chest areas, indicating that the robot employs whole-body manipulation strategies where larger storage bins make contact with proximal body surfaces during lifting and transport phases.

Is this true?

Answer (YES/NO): NO